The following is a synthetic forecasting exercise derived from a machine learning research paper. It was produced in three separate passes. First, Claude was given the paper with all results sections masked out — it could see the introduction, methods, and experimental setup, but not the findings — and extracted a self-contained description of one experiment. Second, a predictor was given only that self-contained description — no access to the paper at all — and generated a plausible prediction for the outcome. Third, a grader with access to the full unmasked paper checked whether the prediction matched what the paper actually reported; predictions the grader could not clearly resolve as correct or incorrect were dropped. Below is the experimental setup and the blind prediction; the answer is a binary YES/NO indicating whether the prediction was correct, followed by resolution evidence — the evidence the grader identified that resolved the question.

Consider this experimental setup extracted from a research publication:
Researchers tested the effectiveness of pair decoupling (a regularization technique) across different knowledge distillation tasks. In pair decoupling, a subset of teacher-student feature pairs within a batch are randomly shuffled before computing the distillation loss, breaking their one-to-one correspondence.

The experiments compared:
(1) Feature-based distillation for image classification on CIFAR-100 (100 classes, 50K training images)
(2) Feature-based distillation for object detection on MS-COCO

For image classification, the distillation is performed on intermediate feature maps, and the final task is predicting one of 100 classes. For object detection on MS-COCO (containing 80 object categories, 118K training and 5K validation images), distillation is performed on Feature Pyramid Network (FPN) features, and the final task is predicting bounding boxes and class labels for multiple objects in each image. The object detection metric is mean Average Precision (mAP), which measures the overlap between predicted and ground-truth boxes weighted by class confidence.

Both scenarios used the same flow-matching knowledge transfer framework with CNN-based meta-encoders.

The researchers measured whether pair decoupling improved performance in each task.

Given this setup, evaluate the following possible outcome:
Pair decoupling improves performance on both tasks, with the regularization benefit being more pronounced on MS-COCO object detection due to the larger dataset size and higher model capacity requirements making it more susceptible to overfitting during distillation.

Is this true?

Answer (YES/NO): NO